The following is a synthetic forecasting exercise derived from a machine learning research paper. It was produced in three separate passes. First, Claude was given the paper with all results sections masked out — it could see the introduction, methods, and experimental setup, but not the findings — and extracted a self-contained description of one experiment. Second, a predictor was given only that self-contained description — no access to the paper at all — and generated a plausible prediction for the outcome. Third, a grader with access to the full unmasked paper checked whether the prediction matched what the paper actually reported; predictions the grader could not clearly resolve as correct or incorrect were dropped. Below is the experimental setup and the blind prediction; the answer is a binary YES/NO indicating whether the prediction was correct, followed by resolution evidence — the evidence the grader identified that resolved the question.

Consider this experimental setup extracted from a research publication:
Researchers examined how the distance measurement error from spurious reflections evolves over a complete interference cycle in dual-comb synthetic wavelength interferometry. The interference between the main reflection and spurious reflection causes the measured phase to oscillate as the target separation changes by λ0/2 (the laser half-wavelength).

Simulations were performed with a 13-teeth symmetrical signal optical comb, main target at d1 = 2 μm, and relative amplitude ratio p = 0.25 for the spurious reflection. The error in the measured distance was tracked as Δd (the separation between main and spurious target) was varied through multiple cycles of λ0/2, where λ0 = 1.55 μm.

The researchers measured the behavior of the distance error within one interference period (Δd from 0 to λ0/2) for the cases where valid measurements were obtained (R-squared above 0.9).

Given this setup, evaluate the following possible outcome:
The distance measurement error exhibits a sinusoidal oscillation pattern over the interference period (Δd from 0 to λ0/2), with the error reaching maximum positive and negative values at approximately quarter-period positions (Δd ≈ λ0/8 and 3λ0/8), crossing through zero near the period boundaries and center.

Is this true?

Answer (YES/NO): NO